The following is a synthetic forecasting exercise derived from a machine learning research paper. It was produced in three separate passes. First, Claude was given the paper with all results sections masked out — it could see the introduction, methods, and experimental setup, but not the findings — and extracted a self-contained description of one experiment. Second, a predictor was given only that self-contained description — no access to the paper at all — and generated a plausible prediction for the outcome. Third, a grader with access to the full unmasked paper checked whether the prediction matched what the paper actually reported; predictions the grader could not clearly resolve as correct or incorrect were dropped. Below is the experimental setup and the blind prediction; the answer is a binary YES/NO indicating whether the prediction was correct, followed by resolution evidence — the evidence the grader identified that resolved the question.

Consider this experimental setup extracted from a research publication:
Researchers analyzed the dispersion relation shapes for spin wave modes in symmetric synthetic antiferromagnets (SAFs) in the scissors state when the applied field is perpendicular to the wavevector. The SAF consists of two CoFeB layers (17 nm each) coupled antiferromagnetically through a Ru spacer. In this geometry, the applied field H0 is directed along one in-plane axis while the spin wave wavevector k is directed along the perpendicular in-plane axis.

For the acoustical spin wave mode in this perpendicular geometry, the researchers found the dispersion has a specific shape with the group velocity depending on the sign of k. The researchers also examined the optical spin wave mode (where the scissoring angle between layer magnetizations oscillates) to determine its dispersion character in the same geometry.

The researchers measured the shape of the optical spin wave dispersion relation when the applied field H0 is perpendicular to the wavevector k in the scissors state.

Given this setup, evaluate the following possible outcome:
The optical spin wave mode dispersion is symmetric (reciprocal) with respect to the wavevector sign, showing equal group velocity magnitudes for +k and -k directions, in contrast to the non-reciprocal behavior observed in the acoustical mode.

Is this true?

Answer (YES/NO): NO